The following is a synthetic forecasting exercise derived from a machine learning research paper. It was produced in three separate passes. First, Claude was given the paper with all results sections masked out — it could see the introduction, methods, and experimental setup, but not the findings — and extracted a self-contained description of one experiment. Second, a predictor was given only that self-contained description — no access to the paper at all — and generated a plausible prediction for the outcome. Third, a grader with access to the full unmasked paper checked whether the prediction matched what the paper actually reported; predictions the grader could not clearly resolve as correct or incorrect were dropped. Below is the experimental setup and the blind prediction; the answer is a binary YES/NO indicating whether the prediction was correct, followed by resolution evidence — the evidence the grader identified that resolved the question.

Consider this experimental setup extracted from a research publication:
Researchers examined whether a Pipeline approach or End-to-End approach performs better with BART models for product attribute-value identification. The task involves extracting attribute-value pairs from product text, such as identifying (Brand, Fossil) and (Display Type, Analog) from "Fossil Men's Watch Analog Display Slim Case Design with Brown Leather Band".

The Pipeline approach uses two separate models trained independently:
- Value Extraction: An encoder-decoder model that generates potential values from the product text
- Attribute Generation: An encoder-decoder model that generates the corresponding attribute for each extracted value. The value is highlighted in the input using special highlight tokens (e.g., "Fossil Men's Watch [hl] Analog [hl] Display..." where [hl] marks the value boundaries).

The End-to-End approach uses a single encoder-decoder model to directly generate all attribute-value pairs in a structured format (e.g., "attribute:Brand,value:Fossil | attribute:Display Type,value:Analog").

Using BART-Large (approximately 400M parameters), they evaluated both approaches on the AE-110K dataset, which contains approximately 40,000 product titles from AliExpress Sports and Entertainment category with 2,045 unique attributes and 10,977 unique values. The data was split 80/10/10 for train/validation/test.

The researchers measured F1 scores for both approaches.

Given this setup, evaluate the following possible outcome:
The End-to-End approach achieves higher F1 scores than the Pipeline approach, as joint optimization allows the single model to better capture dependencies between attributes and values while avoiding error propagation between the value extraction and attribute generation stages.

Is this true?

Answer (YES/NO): NO